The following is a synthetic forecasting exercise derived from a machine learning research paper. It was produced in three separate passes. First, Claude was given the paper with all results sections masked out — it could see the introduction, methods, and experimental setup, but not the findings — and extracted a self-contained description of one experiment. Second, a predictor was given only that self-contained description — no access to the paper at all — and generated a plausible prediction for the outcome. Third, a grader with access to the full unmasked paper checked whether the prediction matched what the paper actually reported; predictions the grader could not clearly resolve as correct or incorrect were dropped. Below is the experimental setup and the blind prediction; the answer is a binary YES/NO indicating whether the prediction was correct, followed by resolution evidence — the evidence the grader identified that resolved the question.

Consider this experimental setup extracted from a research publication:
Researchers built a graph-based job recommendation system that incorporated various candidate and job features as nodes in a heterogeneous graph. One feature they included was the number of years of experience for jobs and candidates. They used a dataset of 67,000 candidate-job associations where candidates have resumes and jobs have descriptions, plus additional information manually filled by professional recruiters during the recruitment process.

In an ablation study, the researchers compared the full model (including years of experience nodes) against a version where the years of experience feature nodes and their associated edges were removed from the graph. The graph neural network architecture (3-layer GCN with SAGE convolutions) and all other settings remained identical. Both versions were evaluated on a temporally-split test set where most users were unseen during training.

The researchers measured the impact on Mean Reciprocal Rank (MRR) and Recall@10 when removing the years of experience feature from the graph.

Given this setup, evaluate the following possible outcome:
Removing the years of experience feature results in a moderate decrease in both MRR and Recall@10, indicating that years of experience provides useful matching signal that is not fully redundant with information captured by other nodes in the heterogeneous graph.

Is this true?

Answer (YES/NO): NO